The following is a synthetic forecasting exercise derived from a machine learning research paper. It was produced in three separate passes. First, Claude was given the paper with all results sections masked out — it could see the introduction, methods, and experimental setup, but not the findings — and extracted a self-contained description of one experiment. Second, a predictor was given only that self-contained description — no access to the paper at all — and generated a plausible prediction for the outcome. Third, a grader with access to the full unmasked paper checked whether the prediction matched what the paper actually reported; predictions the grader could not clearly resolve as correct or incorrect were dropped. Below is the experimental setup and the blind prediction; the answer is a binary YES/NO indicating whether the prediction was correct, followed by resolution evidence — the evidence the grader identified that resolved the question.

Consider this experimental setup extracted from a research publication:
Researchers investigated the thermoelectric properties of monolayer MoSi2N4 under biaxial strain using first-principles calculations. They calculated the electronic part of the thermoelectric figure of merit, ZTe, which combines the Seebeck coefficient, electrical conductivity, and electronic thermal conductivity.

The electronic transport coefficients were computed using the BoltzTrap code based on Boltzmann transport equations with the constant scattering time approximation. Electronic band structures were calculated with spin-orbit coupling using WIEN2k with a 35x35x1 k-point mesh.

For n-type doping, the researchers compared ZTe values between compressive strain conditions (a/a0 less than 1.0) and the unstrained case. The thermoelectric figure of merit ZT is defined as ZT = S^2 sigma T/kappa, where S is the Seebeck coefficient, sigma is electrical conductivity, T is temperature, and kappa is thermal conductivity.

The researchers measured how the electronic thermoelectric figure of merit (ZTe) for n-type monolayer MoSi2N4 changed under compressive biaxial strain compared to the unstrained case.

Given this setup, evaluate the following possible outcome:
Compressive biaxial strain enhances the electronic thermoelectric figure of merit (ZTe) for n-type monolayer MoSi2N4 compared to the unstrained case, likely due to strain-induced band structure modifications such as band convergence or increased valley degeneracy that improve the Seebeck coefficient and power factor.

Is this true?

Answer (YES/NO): YES